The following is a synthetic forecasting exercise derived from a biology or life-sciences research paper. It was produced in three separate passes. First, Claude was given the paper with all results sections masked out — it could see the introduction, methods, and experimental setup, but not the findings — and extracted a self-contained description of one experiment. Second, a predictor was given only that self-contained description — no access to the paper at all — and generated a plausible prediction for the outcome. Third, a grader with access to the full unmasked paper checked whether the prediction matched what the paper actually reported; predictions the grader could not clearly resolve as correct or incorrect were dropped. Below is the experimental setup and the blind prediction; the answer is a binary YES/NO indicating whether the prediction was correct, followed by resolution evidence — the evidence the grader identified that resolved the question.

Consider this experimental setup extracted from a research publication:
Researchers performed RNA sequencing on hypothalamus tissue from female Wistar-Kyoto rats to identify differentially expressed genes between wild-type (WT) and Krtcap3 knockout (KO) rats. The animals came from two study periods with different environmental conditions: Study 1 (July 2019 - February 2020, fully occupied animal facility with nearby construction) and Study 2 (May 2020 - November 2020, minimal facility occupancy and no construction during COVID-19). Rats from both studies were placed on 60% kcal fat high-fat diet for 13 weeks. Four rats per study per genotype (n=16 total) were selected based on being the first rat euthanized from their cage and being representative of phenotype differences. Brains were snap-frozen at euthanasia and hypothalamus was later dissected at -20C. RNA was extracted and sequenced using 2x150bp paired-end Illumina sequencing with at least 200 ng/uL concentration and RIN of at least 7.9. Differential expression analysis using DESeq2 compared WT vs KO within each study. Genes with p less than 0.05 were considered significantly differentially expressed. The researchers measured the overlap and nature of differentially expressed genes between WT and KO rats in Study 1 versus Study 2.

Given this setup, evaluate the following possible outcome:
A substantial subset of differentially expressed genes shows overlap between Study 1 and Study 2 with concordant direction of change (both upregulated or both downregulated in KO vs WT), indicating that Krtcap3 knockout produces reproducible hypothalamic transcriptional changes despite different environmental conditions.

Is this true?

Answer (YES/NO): NO